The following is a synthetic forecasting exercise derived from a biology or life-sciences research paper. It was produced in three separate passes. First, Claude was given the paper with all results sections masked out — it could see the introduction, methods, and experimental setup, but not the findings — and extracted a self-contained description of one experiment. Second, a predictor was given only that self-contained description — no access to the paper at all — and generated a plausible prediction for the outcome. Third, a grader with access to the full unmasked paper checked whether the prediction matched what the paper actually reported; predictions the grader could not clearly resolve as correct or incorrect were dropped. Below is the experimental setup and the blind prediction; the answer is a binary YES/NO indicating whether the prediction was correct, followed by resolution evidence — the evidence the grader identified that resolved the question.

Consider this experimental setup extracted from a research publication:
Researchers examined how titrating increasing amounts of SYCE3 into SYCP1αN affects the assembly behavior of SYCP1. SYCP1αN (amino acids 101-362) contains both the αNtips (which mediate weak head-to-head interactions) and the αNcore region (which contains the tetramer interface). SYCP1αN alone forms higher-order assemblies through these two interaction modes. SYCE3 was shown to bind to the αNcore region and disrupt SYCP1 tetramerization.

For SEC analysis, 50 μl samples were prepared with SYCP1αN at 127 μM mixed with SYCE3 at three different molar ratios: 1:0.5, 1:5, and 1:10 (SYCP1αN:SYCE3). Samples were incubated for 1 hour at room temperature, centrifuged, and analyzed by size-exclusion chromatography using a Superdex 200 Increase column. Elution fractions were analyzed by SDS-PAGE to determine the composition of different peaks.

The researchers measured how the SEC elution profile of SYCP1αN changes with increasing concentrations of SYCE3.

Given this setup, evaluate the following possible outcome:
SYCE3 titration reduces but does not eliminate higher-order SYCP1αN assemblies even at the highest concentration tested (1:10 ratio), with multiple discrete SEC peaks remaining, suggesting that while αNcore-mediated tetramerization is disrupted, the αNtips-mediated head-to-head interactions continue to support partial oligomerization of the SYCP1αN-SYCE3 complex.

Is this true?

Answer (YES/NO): NO